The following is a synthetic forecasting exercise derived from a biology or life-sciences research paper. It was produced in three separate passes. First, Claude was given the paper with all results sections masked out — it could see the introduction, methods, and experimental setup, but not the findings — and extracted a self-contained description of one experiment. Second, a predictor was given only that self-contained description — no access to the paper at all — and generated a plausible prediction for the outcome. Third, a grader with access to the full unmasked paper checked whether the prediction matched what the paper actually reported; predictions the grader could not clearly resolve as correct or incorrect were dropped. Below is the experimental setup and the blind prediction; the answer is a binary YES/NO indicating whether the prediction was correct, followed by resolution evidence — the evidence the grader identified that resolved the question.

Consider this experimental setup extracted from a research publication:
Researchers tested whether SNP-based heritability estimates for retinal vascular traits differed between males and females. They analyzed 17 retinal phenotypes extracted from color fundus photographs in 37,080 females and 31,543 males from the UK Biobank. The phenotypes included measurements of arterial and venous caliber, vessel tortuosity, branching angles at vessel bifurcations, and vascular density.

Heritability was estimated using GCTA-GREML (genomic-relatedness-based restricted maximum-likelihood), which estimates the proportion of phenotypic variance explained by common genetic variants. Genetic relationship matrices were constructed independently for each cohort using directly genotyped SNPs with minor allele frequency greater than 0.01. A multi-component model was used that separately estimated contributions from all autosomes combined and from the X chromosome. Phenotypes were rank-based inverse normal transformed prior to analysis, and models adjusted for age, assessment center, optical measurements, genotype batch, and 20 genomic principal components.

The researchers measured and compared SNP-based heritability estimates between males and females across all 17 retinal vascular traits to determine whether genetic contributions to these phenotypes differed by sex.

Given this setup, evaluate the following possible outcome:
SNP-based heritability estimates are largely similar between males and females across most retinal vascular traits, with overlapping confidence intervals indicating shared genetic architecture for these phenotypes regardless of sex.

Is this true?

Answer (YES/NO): YES